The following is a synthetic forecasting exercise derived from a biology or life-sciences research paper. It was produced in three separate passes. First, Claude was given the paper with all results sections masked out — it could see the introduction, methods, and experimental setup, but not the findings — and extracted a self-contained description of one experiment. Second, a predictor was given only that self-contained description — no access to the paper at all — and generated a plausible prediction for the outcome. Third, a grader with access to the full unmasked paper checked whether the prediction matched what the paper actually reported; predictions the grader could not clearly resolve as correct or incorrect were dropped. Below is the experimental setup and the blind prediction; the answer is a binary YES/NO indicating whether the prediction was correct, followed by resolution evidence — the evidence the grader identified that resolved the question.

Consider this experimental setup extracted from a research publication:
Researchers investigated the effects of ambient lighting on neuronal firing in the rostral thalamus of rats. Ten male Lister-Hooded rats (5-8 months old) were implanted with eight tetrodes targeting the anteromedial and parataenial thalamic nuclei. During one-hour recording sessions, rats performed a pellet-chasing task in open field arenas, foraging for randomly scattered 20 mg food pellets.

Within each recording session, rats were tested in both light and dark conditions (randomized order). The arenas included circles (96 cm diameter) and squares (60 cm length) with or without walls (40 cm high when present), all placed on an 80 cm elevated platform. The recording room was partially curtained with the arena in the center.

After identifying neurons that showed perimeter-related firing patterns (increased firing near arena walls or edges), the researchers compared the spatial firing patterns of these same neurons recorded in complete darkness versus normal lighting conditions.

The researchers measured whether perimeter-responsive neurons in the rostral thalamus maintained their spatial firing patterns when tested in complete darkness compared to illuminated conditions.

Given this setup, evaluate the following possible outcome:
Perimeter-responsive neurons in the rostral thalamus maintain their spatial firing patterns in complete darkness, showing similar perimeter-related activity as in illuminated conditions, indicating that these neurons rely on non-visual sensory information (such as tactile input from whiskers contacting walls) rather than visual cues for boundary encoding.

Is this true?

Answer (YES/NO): NO